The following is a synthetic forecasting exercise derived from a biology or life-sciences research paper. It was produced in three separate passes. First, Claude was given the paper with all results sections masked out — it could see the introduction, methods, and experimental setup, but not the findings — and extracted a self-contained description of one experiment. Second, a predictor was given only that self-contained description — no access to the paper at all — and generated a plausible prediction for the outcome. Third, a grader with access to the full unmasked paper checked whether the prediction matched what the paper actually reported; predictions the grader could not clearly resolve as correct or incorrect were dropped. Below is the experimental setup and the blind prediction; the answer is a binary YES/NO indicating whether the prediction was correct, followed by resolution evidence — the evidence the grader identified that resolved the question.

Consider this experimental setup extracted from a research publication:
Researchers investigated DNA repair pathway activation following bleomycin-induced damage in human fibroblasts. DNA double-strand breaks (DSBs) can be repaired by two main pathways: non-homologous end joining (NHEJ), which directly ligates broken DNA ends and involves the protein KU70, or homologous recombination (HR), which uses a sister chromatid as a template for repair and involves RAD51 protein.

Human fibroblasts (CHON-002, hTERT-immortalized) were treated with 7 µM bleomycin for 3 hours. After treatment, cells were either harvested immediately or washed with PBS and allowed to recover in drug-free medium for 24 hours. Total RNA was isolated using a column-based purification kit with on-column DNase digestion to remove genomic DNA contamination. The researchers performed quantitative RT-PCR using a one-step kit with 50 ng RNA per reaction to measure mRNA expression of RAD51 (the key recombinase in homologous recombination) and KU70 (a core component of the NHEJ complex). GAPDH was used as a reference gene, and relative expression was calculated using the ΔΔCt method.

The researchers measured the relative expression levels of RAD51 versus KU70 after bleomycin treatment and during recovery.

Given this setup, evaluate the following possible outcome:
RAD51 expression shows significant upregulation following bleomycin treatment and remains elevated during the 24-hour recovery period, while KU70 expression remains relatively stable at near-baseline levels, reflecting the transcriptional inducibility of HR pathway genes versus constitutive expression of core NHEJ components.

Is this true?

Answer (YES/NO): NO